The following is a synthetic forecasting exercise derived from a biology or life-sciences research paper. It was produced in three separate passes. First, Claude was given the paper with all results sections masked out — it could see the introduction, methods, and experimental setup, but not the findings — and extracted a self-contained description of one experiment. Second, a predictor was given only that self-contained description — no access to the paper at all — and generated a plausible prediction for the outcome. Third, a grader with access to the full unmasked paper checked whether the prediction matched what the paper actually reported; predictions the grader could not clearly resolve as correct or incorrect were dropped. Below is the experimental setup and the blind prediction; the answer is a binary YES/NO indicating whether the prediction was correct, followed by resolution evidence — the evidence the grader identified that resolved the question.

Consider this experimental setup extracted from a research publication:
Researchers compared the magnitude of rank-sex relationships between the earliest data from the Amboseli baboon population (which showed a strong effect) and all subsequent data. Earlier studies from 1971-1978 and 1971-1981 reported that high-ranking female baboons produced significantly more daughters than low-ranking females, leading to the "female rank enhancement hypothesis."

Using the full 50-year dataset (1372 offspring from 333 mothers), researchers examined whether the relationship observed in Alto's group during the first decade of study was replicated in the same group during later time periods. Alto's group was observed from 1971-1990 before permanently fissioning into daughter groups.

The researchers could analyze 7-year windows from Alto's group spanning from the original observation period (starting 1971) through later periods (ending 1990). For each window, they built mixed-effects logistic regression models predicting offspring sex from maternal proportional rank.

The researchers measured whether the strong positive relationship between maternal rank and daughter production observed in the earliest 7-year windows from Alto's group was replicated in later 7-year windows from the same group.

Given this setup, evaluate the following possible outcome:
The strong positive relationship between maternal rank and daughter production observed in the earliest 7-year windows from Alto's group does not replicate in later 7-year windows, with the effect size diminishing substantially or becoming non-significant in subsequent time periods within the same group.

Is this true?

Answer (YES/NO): YES